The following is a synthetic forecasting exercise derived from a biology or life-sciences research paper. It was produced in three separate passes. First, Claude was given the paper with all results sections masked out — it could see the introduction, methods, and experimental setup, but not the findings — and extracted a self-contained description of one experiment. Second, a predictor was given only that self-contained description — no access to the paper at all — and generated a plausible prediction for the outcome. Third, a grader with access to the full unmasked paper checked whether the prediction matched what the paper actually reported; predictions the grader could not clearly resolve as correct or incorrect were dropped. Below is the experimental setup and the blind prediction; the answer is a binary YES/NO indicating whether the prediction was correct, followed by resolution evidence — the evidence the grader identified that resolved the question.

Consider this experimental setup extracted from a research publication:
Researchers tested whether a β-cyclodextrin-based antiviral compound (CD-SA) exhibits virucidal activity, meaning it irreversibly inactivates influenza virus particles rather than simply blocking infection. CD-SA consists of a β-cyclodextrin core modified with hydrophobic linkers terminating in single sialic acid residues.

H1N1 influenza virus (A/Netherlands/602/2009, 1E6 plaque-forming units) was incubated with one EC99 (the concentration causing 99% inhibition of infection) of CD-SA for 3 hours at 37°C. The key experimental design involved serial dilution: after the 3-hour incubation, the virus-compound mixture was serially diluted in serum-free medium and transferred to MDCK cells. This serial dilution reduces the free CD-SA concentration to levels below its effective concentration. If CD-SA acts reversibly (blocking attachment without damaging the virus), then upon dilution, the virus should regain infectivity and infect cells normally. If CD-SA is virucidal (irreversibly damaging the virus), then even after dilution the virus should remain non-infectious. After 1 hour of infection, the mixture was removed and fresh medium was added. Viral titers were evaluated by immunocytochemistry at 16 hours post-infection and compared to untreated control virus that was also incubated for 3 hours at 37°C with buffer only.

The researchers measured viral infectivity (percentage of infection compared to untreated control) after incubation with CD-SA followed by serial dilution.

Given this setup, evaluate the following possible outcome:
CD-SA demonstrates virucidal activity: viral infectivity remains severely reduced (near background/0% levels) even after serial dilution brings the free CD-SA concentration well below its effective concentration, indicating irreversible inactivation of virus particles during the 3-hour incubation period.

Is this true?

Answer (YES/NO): YES